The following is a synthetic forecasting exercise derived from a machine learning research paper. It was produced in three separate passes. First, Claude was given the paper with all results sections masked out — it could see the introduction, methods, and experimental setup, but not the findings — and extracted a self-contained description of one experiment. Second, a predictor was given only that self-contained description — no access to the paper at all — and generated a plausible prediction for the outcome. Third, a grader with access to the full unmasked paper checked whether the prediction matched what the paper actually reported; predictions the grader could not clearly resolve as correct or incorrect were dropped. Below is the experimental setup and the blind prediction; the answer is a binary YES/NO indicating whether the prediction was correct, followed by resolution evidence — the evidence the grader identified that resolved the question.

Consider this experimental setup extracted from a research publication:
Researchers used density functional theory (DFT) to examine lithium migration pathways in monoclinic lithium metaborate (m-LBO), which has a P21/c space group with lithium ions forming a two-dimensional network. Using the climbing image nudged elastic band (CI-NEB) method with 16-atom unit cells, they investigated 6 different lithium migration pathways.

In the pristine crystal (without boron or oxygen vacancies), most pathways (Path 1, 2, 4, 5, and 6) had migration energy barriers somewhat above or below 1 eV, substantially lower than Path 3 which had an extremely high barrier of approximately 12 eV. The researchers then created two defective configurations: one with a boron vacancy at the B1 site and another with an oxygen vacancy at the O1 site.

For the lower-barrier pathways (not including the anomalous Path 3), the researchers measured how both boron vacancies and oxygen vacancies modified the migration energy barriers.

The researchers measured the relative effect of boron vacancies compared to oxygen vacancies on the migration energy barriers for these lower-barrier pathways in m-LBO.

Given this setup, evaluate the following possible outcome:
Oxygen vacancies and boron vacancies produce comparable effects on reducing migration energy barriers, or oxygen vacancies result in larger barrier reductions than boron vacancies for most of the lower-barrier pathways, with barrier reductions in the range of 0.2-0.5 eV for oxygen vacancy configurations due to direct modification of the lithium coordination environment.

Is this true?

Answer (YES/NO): NO